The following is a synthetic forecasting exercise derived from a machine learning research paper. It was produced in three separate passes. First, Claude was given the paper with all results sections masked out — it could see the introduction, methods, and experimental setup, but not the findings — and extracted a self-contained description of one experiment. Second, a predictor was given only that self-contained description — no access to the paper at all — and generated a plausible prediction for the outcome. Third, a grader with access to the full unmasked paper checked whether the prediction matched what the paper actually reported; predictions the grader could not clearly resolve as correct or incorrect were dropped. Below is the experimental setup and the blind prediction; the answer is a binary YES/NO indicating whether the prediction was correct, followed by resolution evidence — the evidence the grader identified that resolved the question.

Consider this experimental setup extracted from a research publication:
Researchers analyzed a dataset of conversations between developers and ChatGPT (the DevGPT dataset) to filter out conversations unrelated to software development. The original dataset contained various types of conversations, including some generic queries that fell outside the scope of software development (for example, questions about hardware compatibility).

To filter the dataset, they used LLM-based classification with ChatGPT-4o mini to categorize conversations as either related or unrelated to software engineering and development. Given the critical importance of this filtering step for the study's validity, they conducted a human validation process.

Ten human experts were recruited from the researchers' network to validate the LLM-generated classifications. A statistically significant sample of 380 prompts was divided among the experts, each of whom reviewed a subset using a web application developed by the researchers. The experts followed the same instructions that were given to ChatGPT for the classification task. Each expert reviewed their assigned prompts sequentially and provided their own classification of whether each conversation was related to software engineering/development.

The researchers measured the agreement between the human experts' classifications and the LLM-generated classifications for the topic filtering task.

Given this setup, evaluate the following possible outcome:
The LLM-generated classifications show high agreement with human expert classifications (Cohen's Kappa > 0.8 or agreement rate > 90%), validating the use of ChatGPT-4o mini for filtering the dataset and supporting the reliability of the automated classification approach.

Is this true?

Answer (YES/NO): YES